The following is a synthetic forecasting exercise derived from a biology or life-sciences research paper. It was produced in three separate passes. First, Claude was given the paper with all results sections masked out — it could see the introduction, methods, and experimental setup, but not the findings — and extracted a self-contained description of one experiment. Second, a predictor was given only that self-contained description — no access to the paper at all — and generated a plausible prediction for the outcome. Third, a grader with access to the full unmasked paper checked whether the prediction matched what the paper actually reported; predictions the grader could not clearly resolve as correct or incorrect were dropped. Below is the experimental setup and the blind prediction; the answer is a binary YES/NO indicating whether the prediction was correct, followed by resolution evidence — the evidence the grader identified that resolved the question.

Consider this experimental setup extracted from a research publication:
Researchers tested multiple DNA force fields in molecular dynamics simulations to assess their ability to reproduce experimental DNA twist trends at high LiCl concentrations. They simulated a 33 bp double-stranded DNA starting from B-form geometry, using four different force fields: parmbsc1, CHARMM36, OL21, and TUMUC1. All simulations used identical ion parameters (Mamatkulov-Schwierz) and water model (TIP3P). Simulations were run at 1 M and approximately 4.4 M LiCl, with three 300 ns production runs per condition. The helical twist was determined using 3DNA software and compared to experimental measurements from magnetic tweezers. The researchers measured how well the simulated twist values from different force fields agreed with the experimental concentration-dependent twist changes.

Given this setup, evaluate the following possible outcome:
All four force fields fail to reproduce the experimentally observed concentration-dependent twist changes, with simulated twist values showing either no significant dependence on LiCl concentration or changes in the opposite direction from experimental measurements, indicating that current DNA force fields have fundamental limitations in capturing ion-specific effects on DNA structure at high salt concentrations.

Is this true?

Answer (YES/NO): NO